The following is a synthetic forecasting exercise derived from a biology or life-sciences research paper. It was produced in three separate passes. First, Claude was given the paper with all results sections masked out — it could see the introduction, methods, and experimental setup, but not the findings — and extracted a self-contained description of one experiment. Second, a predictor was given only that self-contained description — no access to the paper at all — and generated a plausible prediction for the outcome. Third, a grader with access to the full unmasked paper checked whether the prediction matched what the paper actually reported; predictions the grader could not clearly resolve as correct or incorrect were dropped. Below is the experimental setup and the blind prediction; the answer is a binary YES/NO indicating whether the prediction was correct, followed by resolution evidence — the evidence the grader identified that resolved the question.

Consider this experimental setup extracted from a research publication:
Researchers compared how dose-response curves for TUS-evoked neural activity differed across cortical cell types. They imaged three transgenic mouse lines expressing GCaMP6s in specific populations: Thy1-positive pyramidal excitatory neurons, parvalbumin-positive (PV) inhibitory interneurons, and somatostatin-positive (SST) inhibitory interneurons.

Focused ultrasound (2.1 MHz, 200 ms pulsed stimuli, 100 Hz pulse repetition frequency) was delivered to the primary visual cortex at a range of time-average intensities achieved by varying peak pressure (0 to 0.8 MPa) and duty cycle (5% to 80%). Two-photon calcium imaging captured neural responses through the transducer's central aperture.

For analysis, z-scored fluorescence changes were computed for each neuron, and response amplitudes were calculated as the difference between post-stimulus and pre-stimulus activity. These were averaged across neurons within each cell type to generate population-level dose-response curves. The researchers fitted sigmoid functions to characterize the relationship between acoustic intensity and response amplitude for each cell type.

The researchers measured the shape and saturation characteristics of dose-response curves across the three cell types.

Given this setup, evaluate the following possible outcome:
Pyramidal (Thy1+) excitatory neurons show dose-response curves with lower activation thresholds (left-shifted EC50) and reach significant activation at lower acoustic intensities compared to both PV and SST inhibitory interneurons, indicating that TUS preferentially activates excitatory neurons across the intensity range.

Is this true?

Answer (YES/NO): NO